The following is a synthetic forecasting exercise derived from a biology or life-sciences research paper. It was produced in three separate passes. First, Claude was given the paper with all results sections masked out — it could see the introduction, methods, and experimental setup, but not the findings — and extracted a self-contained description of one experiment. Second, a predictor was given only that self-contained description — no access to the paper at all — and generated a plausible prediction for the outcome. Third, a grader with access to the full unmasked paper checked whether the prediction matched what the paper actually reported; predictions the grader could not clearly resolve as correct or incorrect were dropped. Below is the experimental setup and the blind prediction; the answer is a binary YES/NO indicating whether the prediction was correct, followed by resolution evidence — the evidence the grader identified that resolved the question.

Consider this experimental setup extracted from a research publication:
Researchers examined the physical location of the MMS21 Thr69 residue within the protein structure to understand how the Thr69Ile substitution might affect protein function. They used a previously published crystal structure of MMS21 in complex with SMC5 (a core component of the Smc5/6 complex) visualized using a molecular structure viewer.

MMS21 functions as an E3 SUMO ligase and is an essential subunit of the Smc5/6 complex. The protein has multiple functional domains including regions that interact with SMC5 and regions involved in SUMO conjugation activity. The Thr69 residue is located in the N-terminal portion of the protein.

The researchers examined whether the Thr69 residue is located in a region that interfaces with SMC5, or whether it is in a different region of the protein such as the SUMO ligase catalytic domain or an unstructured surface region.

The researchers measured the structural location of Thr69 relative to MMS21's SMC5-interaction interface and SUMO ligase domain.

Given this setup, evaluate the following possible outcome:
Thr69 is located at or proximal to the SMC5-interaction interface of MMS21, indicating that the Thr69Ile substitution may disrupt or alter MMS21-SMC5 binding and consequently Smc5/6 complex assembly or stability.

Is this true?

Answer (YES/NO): YES